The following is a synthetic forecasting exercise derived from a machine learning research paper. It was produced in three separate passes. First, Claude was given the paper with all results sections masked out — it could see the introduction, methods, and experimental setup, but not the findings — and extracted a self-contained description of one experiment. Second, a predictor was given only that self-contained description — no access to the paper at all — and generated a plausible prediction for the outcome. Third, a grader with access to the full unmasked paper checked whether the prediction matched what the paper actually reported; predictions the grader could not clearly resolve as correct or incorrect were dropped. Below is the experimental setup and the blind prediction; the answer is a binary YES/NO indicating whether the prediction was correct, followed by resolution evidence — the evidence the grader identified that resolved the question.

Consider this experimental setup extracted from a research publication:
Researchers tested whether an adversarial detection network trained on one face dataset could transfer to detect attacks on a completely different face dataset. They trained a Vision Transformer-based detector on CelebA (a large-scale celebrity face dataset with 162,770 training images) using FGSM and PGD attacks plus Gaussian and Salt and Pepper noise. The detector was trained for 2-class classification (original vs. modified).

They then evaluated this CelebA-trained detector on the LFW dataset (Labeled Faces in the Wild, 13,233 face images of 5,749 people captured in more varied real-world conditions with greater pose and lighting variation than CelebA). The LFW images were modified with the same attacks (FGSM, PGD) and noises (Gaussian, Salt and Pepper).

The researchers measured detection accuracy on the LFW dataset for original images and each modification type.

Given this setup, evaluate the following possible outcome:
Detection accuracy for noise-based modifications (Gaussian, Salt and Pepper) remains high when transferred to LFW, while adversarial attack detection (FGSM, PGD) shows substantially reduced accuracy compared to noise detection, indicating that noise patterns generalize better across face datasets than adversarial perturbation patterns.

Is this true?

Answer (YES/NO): NO